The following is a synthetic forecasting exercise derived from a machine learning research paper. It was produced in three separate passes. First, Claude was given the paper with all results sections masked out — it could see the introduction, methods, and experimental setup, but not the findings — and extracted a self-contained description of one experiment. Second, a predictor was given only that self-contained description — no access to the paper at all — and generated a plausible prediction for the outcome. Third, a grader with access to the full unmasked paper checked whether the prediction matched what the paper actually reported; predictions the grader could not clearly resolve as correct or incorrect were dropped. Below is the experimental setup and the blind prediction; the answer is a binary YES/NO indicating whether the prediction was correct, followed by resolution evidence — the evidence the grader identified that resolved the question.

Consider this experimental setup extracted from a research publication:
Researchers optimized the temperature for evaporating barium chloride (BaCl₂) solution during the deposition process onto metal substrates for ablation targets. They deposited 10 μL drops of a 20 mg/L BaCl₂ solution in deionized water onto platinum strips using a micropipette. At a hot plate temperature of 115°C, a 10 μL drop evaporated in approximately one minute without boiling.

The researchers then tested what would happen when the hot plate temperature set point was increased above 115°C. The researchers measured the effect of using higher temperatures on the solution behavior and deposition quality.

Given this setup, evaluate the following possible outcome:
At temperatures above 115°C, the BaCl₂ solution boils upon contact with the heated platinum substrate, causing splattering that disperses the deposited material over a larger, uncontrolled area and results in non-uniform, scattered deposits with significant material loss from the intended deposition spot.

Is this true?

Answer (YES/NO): YES